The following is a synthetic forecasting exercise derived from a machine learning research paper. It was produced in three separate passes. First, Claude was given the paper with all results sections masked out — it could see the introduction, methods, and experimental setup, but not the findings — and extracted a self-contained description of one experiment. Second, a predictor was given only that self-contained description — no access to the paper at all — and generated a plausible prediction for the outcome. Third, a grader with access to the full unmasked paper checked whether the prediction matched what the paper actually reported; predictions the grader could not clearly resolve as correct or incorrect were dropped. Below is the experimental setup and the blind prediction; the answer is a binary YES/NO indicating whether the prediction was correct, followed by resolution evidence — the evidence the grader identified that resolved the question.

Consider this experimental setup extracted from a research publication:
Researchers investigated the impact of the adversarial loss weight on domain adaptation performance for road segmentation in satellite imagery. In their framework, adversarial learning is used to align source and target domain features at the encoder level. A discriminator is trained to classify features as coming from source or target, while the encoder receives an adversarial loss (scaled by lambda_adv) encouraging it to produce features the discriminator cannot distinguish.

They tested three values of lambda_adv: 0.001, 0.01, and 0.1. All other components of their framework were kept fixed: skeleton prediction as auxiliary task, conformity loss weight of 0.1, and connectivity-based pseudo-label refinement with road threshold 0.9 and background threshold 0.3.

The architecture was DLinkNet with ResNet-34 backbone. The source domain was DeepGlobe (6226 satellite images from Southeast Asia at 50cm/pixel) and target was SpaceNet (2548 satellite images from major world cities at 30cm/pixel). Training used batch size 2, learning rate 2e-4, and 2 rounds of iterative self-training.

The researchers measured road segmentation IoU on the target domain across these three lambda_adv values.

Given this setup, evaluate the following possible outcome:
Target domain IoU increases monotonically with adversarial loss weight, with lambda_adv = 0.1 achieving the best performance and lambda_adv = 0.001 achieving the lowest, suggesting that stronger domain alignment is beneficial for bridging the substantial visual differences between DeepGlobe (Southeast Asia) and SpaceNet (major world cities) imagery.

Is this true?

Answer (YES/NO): NO